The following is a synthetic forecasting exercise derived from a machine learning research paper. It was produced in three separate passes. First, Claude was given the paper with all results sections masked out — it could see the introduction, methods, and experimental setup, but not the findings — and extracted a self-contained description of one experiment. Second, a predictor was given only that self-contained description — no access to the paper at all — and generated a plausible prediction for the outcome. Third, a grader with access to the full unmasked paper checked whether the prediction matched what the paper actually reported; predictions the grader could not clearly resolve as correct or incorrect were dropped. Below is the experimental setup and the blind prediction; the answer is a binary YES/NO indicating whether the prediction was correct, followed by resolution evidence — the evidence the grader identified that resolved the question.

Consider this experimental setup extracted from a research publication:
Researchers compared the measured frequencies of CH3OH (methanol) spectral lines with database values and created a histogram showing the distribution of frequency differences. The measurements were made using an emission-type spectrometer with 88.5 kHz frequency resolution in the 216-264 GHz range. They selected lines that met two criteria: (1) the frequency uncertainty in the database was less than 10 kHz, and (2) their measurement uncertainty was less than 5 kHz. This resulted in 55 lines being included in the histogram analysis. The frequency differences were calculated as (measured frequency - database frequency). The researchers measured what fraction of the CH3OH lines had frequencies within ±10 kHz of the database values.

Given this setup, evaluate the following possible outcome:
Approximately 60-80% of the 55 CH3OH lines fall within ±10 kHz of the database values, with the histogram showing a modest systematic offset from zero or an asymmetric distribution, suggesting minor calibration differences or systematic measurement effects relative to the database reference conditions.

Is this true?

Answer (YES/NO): NO